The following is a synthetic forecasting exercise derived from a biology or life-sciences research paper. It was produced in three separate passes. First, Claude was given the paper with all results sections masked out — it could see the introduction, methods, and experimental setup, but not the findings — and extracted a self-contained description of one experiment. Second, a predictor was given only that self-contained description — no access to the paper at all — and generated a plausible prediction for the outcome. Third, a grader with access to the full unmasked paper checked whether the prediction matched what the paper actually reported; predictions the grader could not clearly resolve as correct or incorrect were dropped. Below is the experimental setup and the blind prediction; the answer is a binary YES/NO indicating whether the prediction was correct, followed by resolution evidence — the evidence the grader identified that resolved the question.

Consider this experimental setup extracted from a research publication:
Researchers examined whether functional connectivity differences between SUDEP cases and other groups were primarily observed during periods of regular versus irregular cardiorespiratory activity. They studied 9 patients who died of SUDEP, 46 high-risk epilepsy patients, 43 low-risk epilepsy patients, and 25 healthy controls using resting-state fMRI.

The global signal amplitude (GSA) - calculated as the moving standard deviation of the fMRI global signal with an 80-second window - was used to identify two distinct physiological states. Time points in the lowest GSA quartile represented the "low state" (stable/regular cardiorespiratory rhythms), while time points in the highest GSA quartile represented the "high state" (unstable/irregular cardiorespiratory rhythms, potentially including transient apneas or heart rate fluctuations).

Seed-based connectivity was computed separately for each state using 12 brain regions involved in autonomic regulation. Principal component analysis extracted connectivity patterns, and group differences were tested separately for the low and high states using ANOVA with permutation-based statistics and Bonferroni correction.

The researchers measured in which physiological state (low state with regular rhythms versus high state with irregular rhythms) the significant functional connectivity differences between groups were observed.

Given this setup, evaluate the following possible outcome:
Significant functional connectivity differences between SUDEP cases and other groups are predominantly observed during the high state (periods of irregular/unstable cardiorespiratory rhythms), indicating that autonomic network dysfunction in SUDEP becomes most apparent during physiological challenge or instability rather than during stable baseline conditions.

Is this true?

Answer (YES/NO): NO